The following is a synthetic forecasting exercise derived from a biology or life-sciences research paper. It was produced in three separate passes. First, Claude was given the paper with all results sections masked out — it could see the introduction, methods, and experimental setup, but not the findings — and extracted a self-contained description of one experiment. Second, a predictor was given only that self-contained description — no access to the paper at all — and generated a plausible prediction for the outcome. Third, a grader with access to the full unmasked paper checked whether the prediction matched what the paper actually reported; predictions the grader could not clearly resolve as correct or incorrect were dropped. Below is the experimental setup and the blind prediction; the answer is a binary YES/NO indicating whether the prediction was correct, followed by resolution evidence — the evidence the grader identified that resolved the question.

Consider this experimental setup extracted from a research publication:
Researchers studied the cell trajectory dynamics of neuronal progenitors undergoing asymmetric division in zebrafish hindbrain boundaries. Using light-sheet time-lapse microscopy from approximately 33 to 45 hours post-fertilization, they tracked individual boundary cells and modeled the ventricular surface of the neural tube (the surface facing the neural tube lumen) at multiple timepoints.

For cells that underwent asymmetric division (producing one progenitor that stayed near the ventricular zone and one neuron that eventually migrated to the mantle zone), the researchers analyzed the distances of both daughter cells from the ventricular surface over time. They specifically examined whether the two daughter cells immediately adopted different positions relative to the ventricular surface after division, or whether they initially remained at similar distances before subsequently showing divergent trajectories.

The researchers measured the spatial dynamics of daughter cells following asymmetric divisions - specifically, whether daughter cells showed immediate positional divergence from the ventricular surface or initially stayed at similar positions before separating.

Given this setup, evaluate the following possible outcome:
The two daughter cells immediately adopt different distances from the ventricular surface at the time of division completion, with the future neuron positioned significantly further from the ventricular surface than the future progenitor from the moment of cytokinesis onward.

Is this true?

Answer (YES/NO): NO